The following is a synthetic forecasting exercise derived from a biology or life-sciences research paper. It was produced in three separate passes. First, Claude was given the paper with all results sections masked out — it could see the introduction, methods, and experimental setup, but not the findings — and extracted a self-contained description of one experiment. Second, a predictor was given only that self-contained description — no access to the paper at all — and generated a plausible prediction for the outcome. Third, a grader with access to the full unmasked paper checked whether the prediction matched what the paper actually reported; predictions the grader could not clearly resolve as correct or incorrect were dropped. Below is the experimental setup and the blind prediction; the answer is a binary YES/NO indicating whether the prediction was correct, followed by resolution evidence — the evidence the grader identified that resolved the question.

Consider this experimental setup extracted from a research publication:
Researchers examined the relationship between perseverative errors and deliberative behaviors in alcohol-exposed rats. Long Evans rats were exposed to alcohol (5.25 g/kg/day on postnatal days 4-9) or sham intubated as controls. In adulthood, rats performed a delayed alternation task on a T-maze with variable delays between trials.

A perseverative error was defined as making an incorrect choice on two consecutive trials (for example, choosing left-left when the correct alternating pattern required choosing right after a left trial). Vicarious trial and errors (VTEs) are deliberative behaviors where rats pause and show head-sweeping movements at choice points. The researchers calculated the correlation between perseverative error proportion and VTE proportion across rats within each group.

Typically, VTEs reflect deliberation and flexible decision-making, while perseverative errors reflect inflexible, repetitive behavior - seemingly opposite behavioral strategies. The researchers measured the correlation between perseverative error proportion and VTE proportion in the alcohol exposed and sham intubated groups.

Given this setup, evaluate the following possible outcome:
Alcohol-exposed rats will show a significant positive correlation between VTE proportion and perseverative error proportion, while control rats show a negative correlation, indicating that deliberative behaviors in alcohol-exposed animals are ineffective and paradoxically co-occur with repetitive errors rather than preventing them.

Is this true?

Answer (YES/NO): NO